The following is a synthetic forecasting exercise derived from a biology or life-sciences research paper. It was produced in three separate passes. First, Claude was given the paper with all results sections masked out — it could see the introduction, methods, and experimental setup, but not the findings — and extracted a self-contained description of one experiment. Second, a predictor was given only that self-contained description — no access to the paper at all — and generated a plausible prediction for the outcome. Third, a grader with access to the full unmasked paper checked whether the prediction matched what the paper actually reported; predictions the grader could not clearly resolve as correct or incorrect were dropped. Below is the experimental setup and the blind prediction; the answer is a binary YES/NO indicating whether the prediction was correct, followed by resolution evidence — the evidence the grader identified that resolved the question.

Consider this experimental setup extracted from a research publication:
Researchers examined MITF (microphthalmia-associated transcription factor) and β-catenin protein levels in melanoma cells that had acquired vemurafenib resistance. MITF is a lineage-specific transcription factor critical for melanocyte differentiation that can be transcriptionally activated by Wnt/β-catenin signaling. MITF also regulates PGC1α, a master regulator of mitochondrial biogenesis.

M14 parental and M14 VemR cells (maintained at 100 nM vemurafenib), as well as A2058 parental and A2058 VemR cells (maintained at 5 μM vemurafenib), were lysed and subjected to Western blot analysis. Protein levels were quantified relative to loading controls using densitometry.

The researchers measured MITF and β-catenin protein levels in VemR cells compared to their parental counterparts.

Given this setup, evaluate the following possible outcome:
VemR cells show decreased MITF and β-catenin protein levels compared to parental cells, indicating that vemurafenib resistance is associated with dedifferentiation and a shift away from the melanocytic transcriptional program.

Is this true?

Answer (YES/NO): NO